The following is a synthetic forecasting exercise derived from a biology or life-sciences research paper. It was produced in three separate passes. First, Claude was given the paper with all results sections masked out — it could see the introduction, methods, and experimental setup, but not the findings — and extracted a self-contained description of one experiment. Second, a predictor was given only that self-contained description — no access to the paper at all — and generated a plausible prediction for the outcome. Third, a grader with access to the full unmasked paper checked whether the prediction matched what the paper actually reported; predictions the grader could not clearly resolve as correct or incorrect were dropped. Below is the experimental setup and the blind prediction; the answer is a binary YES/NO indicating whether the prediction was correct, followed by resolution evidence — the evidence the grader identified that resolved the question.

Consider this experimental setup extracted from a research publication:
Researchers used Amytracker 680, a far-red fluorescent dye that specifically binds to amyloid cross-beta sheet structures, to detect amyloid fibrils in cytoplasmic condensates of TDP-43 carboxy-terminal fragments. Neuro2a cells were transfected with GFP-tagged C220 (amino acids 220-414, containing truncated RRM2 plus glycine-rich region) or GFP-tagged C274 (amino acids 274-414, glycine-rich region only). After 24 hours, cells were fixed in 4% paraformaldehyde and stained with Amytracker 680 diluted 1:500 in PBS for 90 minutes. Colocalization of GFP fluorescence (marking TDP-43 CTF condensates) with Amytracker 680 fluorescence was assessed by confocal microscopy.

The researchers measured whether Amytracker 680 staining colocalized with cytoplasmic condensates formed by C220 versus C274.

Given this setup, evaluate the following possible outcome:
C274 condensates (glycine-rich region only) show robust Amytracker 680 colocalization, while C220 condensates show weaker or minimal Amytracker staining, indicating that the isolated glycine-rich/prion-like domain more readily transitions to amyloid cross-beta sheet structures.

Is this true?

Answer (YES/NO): NO